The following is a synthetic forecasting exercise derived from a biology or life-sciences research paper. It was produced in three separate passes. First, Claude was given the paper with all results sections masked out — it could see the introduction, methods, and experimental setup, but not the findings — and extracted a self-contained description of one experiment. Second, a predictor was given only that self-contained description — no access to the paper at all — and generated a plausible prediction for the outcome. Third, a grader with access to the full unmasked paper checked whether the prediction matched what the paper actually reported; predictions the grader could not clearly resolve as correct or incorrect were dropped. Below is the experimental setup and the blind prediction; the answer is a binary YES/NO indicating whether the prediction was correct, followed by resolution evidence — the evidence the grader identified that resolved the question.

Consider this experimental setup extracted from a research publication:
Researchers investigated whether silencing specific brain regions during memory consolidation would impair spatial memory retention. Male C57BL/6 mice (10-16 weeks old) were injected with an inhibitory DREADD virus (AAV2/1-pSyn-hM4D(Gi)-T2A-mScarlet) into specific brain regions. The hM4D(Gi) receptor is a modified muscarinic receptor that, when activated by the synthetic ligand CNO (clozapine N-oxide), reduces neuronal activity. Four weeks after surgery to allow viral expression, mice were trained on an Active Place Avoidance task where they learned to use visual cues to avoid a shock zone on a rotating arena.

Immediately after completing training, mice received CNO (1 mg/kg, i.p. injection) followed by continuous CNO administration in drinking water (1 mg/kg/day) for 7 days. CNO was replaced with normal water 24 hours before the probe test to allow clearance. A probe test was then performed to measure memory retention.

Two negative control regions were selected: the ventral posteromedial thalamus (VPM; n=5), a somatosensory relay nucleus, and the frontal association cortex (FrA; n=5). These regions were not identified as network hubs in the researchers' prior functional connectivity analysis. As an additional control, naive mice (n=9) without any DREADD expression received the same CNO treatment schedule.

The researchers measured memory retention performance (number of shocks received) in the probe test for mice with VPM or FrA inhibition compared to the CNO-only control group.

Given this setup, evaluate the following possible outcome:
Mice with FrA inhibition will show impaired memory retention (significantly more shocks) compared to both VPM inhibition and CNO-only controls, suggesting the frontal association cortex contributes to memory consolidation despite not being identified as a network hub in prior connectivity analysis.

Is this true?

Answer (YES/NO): NO